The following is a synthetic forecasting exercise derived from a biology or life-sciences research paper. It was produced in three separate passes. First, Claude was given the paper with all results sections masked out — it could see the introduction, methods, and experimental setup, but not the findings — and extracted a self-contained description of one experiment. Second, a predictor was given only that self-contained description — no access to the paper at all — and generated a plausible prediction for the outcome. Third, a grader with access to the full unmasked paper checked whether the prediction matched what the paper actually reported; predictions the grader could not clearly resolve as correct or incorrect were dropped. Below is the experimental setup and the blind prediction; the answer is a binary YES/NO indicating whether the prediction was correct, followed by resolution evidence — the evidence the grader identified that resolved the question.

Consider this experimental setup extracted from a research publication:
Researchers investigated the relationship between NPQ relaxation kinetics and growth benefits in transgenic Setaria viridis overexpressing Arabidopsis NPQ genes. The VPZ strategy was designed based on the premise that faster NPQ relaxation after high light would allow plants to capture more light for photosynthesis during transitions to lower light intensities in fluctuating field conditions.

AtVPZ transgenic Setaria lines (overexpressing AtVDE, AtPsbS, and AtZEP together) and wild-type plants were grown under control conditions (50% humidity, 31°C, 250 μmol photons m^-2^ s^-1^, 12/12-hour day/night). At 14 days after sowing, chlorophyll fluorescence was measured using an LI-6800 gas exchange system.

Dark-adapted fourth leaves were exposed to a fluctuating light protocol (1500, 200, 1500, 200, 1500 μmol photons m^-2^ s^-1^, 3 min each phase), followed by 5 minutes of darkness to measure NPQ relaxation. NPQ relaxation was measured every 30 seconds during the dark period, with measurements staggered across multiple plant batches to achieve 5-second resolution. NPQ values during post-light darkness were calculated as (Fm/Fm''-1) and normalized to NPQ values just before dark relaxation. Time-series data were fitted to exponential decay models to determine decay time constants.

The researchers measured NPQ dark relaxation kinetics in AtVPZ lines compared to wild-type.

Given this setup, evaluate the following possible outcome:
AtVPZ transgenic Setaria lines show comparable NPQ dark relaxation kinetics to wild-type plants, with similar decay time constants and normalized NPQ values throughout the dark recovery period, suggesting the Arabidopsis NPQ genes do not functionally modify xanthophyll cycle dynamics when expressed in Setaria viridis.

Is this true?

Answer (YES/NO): NO